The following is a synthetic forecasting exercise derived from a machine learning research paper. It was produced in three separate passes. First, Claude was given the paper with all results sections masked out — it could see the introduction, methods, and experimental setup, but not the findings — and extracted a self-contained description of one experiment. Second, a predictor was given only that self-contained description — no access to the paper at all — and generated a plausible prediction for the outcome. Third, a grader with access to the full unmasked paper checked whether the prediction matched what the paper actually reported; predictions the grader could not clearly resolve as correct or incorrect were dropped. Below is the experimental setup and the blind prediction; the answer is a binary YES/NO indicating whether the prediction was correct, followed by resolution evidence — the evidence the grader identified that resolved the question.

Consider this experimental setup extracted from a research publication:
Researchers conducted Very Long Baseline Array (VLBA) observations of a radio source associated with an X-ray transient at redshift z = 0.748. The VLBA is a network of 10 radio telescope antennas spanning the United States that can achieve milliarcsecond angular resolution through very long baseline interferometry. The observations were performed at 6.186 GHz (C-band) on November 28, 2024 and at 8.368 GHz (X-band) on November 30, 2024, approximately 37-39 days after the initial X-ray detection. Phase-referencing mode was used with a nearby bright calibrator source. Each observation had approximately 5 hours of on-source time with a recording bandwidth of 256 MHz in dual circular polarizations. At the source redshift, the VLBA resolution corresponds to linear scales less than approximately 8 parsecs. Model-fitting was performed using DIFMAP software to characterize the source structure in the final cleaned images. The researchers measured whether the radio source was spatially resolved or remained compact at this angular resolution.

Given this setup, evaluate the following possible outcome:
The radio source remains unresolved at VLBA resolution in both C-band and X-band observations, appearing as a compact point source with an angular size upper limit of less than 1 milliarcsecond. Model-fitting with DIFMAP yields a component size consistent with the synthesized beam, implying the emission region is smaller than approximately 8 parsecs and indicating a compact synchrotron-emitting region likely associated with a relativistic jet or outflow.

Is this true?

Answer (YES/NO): NO